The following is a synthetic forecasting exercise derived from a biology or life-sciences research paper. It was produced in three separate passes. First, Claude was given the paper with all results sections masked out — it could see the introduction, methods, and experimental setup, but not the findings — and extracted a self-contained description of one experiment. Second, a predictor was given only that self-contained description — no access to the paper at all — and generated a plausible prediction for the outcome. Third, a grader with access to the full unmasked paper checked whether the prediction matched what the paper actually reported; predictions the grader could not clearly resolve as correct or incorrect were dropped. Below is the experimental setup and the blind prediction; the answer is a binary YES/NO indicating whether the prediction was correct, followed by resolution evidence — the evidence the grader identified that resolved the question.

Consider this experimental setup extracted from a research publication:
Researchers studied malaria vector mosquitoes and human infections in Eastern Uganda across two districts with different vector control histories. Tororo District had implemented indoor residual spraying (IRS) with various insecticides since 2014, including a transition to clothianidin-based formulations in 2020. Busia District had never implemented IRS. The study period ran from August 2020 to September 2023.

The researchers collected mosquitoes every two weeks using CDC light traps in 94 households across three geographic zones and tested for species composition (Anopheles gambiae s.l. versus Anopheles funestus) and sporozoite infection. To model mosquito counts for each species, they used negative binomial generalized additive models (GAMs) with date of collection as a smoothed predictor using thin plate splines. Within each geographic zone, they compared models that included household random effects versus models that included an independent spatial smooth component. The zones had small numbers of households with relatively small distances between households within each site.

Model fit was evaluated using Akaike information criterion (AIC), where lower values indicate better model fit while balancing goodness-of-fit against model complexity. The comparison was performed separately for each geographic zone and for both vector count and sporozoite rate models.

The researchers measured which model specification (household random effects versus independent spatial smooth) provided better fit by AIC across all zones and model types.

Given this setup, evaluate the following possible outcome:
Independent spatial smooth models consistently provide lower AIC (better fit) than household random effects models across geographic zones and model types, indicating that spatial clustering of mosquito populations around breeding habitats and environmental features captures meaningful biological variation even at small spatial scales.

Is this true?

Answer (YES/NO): NO